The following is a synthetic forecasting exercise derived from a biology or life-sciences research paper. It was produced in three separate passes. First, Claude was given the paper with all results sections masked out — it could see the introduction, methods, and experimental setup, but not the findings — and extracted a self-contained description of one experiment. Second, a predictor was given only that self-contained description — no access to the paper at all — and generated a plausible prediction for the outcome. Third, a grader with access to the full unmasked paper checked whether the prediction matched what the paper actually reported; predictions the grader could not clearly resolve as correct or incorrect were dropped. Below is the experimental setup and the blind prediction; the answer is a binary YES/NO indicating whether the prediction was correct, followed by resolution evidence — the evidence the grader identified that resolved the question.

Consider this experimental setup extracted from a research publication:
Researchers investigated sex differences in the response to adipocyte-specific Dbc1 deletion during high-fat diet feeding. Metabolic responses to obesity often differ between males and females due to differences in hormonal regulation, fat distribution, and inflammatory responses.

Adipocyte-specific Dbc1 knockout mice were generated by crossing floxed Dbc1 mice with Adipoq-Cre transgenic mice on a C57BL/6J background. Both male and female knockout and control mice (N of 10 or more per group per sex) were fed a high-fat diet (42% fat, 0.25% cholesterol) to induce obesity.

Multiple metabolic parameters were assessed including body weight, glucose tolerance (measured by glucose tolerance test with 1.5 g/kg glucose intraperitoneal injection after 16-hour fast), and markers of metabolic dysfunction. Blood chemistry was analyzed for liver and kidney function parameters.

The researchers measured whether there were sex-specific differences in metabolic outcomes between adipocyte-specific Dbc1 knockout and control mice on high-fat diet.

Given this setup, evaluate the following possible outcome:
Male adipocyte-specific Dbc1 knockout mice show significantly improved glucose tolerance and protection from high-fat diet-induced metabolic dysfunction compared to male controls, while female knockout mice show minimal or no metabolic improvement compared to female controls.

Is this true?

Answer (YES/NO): NO